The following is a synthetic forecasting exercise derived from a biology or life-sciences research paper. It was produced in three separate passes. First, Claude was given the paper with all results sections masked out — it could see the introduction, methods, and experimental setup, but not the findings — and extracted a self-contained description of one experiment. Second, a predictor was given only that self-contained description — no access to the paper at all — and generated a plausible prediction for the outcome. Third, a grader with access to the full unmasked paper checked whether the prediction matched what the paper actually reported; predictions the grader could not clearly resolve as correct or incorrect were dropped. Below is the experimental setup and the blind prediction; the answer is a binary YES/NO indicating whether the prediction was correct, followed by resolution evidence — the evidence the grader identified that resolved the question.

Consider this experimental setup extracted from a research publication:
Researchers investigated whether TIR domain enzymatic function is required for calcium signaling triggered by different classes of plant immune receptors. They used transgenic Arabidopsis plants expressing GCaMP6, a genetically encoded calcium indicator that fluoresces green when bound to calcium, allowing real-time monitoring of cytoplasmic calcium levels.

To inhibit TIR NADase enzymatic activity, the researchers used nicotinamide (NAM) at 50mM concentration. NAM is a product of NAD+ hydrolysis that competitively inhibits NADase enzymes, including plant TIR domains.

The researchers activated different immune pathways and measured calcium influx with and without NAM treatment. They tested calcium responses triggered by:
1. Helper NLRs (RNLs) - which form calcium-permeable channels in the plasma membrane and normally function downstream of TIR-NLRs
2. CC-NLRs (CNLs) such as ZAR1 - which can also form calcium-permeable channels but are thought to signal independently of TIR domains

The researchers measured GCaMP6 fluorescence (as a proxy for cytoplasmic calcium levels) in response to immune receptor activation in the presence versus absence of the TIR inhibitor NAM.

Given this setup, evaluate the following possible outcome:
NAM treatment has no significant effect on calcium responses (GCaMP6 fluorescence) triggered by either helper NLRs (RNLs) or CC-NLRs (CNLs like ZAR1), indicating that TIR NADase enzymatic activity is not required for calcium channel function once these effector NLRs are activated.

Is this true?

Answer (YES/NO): NO